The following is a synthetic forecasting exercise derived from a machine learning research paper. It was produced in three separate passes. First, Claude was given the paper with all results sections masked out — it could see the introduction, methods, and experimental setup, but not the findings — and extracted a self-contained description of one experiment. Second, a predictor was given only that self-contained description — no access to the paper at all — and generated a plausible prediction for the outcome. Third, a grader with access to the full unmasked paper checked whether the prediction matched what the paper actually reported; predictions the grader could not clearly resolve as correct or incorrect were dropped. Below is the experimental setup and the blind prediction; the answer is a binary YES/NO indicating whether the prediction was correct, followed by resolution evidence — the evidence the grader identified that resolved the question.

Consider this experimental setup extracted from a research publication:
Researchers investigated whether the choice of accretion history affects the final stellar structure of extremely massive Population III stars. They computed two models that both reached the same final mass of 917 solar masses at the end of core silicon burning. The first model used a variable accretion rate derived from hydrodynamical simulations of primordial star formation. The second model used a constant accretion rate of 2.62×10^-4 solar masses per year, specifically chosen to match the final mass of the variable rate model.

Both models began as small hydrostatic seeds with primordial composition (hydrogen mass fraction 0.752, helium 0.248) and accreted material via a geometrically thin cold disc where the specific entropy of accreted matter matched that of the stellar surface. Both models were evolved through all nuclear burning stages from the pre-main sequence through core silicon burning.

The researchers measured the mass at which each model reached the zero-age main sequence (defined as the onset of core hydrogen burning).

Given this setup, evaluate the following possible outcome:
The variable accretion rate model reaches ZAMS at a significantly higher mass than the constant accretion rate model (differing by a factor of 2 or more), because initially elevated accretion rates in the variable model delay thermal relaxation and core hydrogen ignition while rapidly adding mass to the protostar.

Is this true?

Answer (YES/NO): YES